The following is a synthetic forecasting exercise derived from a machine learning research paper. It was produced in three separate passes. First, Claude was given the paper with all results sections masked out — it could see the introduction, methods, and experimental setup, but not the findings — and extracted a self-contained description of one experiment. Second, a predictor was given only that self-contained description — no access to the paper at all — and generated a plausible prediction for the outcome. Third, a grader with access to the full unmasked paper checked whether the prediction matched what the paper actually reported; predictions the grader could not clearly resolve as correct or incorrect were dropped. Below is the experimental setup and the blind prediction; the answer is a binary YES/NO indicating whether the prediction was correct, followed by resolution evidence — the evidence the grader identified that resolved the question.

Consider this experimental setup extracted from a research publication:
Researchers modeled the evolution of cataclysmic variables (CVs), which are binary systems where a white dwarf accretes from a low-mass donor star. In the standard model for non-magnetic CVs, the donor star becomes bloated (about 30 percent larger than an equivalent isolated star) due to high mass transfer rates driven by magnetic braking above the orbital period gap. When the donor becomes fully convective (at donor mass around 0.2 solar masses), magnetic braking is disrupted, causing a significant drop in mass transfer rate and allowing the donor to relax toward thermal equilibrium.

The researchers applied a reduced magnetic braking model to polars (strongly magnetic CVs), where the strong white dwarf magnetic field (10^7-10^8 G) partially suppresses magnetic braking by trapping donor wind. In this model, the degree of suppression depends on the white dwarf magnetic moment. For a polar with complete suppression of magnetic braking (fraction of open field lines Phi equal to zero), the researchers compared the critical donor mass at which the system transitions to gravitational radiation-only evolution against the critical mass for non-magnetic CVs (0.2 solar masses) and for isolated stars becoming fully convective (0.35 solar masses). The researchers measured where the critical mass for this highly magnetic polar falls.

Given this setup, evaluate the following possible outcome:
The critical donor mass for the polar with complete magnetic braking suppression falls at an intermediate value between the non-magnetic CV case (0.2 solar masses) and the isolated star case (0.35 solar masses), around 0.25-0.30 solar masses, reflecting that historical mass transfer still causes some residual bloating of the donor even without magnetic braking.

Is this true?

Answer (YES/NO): NO